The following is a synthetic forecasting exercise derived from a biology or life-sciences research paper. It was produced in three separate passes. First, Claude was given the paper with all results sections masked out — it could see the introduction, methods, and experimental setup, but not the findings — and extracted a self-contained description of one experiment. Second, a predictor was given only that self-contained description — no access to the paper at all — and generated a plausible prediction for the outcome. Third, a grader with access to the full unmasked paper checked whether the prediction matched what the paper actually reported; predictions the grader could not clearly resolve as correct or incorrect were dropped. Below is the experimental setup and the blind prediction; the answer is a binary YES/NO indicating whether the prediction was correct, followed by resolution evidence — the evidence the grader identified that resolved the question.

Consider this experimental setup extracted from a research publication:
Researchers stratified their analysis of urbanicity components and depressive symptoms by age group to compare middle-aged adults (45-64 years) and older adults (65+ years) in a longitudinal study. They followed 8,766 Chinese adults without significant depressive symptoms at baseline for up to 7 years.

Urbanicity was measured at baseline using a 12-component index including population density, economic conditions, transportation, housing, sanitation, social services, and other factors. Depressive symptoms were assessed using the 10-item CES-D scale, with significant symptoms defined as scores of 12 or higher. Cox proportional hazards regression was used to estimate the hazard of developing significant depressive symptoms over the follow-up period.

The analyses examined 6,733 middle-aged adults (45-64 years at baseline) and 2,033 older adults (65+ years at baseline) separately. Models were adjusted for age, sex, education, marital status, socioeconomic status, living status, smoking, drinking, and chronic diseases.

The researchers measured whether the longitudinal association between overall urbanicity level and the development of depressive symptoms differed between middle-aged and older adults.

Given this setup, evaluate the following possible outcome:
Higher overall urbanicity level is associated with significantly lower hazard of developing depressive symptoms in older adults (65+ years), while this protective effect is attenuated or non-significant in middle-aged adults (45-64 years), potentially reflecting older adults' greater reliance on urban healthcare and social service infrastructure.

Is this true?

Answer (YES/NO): NO